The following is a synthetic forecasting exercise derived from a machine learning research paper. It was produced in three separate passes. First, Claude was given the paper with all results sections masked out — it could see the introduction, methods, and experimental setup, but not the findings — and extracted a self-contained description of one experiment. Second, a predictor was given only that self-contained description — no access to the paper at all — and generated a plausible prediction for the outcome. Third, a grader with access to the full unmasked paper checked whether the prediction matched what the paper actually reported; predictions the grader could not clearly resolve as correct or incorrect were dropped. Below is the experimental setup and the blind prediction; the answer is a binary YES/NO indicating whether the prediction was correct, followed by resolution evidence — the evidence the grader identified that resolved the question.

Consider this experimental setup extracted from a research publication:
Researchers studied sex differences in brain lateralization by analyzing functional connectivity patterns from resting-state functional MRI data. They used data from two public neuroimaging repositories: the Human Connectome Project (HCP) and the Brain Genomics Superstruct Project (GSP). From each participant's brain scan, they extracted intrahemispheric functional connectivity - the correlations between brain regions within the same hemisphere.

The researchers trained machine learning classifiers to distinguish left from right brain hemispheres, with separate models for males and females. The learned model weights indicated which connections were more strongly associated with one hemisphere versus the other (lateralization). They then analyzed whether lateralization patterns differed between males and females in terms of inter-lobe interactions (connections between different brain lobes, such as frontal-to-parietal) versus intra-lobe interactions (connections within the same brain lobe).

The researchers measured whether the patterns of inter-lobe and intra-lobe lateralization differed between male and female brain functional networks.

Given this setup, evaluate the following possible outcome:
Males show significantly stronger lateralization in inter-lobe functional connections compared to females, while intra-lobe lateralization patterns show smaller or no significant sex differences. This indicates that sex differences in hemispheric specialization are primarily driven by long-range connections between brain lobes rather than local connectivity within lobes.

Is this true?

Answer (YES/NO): NO